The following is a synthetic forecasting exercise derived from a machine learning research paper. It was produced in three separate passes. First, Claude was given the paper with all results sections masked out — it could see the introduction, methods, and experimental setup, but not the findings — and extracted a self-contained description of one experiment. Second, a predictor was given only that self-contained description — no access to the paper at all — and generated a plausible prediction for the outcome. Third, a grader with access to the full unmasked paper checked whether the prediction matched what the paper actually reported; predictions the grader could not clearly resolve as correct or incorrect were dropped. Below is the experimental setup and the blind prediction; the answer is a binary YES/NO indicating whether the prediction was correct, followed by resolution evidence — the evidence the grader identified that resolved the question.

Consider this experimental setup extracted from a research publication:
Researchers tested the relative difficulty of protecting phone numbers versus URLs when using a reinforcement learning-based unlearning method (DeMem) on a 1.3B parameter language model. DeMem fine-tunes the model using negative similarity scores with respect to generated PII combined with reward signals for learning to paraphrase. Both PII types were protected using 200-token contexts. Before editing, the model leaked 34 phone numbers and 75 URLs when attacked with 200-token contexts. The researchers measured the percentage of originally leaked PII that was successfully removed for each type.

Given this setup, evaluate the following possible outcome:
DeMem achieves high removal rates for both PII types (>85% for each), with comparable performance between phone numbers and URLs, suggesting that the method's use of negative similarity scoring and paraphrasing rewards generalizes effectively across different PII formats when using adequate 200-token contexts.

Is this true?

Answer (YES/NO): NO